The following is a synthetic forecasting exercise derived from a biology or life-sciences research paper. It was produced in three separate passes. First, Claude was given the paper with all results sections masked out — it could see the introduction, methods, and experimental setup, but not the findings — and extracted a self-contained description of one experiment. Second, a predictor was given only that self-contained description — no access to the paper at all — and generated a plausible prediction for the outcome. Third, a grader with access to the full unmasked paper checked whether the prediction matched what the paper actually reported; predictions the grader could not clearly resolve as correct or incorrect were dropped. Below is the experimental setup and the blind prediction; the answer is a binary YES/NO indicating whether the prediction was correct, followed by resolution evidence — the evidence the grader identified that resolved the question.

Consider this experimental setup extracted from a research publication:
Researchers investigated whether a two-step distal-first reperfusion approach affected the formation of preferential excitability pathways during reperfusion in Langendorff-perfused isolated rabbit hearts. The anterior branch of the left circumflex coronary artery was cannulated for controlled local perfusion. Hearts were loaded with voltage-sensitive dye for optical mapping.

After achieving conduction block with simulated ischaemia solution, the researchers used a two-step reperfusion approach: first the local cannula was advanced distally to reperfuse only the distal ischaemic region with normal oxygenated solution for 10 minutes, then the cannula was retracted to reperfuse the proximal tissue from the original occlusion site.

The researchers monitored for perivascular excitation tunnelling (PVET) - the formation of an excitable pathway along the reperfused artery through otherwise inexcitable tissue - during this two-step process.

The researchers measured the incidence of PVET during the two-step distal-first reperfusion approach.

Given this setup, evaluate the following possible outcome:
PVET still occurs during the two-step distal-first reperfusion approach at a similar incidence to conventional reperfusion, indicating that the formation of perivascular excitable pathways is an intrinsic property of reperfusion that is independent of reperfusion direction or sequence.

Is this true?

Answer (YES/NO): YES